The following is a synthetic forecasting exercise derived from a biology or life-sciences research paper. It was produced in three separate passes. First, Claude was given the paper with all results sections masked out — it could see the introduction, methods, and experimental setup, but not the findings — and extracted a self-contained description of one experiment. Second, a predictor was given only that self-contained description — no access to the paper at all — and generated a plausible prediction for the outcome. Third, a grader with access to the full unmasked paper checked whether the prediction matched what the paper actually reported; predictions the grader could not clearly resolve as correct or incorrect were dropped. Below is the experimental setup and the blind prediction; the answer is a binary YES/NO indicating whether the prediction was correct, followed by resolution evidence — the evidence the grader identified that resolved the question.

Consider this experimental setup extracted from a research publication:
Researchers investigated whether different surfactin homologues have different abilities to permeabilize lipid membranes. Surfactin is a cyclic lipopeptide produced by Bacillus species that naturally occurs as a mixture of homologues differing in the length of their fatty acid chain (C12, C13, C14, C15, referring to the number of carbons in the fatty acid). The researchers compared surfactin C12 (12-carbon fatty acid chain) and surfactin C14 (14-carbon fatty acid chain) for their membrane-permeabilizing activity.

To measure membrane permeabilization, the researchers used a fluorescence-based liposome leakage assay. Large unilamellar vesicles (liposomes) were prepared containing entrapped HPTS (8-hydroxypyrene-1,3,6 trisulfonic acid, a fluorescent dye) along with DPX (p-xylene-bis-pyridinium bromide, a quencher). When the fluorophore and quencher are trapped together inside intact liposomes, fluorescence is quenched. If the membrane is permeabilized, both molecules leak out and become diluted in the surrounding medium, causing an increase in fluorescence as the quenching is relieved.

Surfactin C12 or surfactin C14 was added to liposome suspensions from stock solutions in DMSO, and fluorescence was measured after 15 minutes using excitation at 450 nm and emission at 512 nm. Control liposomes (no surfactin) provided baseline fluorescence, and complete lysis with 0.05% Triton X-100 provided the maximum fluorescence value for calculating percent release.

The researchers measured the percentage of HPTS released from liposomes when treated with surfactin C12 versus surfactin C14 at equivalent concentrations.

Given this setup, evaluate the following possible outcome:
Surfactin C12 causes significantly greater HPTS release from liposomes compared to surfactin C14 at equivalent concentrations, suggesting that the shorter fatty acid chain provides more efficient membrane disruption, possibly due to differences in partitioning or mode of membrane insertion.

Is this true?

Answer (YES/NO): NO